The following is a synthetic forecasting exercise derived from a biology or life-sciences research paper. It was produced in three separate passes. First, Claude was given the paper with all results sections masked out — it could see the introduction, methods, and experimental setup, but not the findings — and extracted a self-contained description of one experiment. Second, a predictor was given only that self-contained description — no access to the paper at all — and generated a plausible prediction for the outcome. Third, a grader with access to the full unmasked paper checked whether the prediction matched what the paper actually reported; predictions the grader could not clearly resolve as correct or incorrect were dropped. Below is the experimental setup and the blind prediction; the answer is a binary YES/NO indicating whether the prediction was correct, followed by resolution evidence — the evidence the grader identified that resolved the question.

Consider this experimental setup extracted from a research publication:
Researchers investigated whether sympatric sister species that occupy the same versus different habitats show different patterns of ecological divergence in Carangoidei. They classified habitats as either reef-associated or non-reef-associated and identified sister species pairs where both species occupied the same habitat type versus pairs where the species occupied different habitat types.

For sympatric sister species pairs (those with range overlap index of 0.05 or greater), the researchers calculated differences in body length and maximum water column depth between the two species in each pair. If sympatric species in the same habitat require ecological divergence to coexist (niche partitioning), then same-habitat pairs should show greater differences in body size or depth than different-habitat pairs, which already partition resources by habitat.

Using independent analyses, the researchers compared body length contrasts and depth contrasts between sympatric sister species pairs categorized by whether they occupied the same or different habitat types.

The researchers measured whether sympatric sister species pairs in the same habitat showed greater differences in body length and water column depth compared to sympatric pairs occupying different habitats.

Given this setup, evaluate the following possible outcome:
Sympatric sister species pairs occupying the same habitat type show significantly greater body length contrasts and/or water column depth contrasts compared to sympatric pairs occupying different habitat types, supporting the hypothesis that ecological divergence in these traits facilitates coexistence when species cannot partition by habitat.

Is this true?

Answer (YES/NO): YES